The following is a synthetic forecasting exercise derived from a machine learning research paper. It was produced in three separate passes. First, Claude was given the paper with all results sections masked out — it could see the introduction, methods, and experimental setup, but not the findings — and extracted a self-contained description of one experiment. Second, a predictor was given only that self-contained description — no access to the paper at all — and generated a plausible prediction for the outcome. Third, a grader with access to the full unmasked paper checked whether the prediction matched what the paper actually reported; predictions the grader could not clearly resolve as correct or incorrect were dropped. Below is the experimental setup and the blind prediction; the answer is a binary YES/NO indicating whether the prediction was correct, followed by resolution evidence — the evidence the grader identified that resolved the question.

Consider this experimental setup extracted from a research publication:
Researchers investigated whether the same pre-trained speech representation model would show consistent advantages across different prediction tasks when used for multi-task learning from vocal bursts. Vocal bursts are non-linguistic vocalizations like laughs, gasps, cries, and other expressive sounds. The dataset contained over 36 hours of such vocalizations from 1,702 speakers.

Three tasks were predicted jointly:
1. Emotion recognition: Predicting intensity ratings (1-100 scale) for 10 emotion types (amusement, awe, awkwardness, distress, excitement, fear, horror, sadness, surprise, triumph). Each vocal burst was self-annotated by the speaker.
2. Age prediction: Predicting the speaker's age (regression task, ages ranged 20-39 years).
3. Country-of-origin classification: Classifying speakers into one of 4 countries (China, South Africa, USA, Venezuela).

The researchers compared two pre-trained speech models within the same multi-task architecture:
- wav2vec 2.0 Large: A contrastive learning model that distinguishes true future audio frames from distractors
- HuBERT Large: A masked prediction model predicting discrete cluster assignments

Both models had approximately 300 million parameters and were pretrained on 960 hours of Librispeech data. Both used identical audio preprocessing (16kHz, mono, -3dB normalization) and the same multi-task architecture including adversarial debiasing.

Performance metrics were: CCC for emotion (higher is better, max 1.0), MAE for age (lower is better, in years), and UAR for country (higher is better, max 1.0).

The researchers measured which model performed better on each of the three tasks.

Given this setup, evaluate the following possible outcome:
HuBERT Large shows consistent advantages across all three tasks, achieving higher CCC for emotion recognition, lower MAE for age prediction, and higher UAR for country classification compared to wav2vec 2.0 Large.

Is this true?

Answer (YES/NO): NO